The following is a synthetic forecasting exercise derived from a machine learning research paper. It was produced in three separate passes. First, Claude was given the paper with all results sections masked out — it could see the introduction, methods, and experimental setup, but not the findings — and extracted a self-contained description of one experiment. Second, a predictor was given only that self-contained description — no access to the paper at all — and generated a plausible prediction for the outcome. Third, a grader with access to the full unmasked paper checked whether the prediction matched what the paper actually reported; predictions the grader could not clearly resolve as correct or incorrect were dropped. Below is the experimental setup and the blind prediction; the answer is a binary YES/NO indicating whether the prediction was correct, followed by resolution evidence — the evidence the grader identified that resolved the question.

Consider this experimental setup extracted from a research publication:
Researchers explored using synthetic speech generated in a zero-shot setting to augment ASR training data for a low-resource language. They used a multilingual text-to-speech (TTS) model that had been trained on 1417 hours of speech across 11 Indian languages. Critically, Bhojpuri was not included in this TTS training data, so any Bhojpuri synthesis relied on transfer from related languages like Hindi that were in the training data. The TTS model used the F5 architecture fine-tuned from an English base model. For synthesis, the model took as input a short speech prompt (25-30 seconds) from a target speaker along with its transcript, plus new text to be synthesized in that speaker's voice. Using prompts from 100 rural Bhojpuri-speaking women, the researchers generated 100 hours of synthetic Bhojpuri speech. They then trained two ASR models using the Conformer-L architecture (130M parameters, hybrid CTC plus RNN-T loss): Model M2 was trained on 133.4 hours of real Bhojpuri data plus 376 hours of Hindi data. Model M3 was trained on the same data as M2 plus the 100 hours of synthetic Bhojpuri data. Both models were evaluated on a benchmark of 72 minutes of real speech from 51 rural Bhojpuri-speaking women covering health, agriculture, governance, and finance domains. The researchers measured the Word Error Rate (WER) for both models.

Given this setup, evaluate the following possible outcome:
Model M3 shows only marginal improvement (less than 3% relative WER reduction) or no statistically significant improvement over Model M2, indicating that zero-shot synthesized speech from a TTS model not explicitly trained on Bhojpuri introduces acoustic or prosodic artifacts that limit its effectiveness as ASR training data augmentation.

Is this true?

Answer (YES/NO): NO